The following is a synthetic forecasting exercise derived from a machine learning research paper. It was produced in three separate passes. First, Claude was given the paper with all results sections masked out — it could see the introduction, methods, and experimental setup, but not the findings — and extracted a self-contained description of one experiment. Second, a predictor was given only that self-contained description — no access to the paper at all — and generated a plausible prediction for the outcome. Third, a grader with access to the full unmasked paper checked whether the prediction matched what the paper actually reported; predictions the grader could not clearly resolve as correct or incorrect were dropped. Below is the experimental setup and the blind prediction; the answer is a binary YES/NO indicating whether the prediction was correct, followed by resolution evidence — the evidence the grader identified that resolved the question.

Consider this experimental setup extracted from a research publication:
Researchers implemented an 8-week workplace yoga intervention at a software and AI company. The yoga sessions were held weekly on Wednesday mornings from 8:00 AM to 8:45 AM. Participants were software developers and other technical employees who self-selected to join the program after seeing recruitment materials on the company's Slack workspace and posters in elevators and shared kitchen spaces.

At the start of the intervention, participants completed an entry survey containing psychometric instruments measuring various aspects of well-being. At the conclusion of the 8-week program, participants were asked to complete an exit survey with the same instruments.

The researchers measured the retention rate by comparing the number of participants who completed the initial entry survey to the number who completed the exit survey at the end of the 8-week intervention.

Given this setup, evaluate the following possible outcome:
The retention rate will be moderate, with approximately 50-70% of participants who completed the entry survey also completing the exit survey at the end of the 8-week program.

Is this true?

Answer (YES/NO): NO